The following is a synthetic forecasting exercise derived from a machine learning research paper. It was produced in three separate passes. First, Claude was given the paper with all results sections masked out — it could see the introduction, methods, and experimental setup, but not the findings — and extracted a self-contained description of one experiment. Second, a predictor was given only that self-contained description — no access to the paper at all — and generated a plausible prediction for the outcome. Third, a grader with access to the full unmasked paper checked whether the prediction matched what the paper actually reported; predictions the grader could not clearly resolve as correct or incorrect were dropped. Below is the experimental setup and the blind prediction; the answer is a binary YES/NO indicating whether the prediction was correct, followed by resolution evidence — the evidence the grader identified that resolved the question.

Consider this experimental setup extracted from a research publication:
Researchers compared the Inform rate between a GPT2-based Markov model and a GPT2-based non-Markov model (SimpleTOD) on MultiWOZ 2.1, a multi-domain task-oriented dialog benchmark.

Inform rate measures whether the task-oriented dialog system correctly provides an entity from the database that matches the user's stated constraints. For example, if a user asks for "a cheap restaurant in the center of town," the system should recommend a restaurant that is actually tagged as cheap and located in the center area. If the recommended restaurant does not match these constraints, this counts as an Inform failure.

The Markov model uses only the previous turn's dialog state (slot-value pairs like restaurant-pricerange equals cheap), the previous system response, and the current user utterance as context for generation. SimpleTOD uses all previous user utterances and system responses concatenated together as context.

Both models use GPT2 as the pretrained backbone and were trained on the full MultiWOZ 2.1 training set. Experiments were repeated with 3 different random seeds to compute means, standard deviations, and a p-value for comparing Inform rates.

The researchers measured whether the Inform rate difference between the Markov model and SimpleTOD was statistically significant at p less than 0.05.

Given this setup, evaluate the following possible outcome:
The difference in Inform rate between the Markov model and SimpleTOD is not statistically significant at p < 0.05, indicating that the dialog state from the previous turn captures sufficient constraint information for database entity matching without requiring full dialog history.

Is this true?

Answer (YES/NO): YES